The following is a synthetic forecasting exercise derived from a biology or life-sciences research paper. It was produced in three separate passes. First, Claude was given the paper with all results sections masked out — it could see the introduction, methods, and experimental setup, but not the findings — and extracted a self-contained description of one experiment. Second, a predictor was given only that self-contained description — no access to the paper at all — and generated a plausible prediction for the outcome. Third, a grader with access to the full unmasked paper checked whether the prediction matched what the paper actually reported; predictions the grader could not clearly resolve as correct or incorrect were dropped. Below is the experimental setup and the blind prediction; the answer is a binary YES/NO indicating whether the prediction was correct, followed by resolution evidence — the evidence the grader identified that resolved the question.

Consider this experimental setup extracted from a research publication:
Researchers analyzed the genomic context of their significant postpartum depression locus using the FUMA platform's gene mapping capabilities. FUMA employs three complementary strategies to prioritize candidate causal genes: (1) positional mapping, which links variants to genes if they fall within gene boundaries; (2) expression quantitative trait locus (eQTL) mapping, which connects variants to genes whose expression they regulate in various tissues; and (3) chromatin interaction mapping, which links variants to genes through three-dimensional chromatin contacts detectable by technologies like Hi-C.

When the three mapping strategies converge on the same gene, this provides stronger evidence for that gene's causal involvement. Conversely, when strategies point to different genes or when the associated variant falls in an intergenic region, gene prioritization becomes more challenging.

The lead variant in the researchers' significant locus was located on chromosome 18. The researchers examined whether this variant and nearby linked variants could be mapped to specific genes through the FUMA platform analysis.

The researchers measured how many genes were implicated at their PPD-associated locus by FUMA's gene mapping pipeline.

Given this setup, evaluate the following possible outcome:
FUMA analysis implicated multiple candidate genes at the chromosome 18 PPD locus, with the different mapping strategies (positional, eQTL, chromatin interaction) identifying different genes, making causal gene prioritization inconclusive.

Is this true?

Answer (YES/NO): NO